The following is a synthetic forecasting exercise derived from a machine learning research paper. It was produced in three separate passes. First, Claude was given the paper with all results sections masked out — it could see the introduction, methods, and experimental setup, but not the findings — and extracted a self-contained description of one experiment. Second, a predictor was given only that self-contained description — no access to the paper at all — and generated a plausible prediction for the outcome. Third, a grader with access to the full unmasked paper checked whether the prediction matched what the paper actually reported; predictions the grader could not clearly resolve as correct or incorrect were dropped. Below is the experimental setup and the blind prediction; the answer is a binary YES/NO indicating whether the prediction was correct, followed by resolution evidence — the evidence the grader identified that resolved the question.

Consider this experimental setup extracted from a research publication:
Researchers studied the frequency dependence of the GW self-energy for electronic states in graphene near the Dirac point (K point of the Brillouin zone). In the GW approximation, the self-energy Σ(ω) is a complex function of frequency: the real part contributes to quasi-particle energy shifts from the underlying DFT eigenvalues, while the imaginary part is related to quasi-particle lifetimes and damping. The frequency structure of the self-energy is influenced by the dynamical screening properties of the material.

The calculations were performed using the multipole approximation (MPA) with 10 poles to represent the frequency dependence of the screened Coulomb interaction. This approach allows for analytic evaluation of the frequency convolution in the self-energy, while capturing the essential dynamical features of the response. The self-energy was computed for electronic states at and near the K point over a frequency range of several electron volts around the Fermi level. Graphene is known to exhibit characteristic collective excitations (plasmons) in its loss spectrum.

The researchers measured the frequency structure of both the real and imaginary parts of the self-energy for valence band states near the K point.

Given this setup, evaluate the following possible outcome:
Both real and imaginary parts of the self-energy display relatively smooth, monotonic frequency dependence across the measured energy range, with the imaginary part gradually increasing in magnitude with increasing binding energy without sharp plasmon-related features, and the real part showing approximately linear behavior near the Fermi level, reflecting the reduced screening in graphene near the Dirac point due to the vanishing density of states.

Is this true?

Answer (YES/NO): NO